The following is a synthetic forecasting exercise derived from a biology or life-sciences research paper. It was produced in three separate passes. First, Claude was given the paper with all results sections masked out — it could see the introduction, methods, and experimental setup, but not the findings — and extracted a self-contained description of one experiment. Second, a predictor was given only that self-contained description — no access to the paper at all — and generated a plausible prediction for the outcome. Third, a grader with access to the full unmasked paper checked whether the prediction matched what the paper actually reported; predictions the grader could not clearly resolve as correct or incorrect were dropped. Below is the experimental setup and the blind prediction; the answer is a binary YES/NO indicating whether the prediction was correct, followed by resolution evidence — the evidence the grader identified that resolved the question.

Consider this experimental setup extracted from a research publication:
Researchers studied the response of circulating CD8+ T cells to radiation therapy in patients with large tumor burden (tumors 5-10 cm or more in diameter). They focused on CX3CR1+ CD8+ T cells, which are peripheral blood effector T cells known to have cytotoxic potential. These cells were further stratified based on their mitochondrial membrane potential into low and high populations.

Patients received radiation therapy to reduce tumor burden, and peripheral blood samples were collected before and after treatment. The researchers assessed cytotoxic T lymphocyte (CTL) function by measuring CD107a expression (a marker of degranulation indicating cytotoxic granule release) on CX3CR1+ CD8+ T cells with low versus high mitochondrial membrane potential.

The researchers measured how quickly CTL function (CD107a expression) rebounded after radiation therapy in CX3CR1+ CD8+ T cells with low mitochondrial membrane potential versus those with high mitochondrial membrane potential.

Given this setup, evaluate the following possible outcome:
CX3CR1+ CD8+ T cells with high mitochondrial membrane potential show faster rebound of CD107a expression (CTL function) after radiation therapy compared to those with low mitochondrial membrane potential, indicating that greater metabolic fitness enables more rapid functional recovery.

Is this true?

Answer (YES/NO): NO